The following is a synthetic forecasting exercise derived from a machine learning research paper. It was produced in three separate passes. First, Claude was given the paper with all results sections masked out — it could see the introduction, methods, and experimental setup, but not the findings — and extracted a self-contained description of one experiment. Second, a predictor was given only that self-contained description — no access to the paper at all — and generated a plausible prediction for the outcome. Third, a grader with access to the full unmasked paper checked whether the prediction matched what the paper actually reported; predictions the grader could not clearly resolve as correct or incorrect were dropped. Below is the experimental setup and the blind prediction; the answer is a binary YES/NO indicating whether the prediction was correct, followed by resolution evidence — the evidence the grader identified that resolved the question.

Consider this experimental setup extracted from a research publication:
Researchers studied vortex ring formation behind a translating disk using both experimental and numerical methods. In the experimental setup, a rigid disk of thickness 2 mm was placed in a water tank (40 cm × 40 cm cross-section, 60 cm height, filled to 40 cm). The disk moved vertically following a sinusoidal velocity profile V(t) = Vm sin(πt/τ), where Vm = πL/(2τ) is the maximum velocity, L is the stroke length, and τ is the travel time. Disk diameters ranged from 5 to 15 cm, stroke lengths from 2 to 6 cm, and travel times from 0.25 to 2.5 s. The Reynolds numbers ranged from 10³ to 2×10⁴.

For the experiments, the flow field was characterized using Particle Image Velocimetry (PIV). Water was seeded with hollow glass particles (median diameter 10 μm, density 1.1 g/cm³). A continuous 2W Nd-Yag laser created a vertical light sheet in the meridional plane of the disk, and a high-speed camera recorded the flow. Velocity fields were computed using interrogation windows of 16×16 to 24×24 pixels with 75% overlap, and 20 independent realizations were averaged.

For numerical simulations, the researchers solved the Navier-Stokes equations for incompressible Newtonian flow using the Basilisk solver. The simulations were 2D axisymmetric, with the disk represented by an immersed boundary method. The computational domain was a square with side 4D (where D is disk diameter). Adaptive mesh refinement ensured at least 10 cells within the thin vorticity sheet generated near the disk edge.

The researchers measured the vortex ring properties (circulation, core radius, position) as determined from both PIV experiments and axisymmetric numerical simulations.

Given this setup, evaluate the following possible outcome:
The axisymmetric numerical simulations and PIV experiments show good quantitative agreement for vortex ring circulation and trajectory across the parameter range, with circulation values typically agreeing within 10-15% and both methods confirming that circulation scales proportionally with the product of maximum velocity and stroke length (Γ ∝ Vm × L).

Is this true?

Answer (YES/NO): NO